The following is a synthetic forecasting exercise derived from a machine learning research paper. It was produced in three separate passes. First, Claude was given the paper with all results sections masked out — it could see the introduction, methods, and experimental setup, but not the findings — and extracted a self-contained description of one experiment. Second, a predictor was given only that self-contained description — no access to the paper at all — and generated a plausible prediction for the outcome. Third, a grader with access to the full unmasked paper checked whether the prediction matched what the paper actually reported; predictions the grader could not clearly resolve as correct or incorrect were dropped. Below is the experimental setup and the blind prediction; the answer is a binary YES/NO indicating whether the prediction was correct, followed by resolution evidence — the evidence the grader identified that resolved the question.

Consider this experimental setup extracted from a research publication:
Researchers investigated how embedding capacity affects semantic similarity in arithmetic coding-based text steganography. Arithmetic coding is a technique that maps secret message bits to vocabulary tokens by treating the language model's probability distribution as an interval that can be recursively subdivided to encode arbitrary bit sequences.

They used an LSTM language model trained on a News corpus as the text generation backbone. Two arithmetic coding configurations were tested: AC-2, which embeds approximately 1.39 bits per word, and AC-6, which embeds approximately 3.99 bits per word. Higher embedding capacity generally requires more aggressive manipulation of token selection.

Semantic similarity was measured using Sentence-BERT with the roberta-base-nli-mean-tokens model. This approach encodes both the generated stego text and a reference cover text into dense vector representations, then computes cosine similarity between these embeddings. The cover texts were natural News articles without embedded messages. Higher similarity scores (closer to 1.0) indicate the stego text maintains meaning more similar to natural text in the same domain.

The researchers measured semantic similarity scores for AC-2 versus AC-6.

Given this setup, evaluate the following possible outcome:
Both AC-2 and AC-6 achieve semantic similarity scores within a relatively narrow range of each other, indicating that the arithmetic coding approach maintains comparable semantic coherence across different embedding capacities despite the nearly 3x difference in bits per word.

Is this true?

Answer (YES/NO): YES